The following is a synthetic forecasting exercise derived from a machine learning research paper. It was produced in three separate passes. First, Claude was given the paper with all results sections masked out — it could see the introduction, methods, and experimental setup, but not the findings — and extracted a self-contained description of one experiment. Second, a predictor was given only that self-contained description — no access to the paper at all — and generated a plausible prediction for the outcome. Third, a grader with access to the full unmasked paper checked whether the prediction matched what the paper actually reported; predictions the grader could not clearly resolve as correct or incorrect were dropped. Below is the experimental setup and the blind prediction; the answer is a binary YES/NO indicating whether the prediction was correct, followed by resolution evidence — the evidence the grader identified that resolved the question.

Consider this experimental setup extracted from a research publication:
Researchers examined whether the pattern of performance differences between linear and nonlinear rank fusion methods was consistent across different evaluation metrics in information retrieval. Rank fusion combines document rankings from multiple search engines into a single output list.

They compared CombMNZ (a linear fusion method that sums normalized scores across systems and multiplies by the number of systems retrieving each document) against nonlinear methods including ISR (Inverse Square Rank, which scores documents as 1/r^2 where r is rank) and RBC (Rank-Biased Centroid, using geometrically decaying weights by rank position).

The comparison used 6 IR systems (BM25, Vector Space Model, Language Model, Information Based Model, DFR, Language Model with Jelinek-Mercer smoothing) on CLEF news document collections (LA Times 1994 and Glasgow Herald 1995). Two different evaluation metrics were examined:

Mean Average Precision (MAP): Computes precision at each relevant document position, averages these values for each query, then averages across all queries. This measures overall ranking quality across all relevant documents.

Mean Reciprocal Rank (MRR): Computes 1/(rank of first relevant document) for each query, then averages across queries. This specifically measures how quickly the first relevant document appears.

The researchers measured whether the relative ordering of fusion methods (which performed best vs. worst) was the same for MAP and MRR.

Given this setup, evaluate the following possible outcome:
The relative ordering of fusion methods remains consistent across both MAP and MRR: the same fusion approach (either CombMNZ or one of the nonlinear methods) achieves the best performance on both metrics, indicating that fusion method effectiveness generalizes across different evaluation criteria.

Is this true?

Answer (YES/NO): NO